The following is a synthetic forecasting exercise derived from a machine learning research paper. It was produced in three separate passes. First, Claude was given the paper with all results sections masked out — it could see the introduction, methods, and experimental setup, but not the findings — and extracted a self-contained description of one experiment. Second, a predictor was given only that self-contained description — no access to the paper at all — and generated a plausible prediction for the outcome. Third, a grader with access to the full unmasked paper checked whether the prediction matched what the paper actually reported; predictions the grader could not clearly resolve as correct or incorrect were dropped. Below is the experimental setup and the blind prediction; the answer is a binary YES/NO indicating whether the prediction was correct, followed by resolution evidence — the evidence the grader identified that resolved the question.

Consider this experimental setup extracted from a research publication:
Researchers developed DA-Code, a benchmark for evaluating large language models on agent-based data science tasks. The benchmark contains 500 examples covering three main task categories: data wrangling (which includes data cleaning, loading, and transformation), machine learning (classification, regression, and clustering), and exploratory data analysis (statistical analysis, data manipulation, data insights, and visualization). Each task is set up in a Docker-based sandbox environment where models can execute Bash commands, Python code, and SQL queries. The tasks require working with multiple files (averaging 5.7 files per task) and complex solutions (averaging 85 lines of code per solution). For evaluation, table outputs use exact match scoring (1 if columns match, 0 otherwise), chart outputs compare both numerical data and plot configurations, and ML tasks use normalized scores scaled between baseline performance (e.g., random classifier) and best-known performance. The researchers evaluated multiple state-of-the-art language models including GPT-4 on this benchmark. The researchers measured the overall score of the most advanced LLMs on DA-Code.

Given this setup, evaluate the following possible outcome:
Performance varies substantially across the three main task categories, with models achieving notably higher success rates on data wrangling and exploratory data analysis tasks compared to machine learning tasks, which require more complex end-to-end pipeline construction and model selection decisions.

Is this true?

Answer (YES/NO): NO